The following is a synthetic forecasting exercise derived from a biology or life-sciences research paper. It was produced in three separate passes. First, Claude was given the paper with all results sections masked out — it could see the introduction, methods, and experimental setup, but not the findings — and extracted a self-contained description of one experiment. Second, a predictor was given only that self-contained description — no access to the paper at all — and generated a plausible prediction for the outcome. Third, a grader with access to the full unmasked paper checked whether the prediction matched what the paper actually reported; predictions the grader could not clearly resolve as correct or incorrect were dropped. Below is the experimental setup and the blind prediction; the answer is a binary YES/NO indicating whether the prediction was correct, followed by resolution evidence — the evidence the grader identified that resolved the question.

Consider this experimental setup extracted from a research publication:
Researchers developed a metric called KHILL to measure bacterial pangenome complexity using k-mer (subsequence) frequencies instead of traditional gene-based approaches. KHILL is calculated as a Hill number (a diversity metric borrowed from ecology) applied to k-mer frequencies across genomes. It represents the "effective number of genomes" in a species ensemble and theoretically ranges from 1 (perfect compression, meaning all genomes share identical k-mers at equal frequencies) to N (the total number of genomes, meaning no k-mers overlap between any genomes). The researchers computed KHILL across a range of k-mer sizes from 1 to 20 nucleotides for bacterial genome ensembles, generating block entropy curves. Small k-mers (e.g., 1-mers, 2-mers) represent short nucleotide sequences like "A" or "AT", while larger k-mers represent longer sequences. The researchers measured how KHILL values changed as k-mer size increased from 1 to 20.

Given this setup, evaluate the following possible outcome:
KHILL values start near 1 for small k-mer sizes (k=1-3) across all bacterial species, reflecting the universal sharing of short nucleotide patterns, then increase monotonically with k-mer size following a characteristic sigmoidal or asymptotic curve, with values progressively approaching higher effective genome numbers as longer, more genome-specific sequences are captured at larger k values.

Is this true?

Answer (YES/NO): YES